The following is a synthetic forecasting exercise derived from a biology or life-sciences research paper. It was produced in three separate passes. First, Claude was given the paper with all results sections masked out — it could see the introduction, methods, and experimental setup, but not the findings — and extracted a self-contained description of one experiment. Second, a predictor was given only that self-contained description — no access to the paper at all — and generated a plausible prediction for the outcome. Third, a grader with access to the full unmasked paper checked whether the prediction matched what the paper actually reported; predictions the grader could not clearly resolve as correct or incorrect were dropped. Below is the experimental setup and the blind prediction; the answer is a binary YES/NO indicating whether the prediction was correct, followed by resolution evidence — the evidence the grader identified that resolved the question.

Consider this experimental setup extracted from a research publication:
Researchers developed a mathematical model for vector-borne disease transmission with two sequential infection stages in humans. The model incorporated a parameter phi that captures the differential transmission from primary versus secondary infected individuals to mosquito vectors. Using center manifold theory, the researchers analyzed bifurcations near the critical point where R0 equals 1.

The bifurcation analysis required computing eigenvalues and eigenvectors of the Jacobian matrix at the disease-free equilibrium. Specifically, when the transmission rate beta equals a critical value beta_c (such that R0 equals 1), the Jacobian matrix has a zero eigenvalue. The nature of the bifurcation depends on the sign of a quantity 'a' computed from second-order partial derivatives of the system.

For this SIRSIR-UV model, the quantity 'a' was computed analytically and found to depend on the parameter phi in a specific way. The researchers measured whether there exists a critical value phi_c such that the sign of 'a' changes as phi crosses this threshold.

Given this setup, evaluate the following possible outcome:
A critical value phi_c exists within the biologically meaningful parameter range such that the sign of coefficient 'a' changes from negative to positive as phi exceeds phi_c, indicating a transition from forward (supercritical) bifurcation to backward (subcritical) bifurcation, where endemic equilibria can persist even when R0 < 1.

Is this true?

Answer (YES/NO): YES